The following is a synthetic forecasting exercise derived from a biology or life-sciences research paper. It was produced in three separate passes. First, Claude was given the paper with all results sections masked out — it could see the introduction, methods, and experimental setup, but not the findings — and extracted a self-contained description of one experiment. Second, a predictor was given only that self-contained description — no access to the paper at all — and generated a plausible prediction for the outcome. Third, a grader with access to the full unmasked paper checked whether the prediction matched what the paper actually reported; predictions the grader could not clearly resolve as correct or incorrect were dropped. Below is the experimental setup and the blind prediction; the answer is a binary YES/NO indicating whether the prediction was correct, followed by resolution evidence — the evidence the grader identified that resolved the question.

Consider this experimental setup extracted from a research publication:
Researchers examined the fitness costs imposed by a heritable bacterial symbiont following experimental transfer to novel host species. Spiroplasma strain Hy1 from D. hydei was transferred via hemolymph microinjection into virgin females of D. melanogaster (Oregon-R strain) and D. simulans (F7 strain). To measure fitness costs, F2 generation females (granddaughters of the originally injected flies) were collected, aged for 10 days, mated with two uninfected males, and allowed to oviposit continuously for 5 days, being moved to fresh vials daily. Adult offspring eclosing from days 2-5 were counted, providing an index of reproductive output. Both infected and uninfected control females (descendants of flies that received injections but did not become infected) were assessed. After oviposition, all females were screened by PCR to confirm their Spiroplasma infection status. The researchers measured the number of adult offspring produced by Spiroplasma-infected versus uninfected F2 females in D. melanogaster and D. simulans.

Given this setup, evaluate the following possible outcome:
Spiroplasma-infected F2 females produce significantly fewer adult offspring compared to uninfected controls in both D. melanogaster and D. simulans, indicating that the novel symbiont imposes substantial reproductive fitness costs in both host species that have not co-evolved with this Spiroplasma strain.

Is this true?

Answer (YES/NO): NO